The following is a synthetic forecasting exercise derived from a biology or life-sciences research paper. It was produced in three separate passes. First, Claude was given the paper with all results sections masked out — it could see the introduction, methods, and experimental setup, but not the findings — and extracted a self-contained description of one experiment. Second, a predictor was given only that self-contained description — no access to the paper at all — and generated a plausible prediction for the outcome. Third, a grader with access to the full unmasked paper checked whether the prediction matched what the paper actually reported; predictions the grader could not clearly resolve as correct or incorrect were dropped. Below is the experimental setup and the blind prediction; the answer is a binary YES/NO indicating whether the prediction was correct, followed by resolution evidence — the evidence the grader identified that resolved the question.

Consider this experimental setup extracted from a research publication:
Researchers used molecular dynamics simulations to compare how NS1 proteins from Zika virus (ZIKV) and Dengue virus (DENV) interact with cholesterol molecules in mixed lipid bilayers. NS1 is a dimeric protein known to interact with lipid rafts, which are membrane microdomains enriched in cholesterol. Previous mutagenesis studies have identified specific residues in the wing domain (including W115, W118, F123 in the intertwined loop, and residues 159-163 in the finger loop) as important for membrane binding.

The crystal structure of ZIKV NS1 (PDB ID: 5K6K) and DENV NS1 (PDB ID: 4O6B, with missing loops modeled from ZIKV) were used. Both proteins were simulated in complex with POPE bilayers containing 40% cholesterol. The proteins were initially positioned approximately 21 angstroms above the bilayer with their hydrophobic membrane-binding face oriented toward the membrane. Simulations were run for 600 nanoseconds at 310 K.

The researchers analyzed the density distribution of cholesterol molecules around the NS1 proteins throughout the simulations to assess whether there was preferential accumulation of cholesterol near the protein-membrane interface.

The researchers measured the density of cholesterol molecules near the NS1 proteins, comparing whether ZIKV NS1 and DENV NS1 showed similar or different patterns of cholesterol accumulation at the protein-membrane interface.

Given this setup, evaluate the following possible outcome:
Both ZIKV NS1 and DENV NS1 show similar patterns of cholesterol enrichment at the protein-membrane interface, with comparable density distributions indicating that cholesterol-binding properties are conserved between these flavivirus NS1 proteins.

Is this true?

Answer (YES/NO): NO